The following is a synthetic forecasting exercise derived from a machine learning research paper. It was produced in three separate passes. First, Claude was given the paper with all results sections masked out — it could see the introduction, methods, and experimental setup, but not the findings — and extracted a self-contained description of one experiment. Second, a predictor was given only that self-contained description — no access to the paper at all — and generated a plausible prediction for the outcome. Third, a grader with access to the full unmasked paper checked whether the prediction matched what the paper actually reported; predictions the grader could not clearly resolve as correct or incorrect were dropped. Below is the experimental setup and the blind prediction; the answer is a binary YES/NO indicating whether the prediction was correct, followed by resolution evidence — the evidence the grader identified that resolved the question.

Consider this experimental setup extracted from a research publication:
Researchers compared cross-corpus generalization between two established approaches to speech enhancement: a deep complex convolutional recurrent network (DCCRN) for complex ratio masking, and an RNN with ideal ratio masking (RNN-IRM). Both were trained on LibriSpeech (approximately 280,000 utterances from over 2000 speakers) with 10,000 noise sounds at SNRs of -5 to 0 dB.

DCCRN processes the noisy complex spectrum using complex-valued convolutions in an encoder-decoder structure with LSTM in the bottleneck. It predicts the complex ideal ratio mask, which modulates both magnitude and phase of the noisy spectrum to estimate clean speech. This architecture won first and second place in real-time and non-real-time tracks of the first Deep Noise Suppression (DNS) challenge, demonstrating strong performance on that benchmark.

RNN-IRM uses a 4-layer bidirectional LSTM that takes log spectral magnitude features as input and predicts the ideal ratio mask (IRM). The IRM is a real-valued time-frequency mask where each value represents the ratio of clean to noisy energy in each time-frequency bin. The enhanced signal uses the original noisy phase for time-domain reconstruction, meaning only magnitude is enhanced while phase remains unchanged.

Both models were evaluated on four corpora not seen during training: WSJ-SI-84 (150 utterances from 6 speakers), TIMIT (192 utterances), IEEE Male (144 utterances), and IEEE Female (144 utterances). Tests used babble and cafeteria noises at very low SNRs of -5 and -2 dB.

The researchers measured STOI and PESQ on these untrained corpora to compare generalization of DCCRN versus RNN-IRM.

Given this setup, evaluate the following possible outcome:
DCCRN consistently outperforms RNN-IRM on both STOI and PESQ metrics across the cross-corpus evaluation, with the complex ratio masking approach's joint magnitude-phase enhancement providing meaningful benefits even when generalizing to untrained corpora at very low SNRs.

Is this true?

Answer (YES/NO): NO